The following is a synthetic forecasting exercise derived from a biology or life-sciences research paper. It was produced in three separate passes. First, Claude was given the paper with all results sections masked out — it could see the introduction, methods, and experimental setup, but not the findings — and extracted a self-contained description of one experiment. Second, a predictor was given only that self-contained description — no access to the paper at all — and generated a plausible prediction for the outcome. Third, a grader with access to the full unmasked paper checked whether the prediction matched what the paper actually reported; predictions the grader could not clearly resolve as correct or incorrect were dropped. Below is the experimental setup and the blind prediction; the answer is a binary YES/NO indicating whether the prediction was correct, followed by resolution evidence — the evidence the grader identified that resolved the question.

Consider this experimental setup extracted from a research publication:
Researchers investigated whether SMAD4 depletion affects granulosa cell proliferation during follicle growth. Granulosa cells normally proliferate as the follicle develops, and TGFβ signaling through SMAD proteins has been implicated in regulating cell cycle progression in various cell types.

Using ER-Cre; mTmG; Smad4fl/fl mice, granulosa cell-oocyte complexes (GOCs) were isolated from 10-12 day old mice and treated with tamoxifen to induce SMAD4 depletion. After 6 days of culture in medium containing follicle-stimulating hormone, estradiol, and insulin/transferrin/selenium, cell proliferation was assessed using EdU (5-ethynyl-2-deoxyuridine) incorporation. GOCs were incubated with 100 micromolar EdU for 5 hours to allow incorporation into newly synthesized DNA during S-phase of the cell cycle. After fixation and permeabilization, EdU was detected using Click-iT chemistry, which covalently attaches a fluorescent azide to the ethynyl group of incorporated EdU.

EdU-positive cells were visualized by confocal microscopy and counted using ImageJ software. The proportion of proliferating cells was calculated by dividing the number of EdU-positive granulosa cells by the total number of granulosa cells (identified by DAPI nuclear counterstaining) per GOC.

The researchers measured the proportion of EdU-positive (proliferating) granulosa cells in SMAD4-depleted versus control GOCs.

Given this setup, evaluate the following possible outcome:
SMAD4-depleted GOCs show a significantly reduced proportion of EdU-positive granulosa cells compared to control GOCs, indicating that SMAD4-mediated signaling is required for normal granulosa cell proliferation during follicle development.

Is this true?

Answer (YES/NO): NO